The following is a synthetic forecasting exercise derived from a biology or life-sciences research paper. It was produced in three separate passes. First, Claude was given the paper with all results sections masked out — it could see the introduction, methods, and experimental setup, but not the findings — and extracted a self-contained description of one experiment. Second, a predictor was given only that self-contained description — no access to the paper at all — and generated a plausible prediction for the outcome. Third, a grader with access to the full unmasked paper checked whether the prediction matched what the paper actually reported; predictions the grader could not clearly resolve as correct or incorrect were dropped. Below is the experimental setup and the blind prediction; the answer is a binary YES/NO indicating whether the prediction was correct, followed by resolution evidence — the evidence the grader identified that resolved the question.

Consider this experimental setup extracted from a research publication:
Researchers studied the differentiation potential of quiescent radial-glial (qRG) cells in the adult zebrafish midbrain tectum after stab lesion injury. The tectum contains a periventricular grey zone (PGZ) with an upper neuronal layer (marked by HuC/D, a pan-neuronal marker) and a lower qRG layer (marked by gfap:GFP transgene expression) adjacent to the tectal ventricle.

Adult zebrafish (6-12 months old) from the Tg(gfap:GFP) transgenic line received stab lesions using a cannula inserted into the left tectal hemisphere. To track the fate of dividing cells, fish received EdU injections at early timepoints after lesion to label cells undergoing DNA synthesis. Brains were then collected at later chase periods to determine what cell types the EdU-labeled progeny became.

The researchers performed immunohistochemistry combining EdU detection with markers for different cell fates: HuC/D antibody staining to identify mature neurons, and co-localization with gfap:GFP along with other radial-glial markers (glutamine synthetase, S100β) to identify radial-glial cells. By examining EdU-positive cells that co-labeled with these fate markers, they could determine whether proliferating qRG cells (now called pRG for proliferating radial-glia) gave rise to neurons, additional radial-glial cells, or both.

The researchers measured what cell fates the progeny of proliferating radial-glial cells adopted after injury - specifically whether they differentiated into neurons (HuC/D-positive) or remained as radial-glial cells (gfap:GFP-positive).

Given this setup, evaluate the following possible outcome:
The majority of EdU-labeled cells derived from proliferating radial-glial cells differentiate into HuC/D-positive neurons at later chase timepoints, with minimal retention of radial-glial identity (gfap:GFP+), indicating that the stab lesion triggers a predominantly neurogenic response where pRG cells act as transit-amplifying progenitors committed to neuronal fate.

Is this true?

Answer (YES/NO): NO